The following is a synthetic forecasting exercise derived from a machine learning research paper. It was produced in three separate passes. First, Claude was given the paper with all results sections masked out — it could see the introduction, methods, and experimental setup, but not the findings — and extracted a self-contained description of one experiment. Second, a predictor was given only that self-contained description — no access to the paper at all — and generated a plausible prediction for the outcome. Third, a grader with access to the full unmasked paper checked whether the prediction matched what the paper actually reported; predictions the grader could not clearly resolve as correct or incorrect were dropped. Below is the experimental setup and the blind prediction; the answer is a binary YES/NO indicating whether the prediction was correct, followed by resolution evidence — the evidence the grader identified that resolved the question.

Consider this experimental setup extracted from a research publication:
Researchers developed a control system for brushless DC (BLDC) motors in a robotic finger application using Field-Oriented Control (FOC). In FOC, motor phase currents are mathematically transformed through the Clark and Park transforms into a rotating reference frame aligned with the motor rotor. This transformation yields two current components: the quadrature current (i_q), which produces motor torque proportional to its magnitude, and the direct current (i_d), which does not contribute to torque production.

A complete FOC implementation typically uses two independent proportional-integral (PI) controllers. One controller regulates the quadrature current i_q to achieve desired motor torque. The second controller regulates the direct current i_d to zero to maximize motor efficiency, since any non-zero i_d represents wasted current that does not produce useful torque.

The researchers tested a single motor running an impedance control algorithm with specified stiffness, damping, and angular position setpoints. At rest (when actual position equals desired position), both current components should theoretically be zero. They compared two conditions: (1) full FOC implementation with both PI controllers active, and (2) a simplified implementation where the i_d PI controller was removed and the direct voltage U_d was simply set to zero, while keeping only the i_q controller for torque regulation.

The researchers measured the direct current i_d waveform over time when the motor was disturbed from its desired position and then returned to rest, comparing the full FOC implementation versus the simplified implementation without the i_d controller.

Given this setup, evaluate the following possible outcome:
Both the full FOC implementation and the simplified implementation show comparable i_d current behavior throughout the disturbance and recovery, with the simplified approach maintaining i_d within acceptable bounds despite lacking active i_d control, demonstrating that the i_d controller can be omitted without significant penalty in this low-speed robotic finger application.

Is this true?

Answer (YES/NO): NO